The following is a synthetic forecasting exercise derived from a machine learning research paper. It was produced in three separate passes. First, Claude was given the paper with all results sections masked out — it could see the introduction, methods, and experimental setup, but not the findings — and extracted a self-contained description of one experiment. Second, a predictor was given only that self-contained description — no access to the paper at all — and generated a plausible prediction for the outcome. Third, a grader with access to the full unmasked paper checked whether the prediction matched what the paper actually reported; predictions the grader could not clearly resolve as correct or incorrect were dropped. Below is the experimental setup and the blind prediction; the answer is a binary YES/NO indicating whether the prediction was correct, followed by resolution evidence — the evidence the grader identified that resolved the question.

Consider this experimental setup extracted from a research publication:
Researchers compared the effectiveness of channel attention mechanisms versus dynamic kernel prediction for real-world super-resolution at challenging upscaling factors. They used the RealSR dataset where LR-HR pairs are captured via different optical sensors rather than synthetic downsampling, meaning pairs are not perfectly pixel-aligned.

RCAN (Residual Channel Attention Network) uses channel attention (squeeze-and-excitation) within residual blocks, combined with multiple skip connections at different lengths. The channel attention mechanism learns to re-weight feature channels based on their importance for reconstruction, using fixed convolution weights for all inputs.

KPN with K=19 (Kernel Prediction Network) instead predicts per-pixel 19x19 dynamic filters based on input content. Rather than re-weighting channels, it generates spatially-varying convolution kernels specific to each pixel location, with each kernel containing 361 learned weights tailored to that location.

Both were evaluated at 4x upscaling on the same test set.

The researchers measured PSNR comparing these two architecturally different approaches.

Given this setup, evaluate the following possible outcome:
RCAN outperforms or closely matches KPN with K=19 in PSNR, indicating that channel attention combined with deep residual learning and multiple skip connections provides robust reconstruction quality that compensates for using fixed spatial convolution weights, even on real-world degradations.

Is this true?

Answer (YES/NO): YES